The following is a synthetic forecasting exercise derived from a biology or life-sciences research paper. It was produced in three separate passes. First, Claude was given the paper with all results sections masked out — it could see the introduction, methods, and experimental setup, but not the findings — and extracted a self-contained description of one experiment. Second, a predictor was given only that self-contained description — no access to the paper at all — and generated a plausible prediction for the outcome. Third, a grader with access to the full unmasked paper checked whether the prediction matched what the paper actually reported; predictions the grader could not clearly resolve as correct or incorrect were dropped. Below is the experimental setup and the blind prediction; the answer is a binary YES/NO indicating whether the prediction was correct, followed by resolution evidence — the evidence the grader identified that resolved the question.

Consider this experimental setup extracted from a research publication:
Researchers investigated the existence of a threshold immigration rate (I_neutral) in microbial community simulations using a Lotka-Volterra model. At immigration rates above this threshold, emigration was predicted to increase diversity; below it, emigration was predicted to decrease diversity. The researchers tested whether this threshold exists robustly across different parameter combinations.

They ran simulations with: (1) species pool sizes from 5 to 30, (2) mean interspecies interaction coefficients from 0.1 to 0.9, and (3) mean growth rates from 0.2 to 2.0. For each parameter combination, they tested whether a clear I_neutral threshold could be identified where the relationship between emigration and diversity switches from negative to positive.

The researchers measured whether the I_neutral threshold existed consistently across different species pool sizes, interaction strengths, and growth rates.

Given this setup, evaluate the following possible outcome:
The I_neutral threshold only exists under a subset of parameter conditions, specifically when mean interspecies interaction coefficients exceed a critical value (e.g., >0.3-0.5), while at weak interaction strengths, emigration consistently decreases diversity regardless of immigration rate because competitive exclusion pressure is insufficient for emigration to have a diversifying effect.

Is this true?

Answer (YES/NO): NO